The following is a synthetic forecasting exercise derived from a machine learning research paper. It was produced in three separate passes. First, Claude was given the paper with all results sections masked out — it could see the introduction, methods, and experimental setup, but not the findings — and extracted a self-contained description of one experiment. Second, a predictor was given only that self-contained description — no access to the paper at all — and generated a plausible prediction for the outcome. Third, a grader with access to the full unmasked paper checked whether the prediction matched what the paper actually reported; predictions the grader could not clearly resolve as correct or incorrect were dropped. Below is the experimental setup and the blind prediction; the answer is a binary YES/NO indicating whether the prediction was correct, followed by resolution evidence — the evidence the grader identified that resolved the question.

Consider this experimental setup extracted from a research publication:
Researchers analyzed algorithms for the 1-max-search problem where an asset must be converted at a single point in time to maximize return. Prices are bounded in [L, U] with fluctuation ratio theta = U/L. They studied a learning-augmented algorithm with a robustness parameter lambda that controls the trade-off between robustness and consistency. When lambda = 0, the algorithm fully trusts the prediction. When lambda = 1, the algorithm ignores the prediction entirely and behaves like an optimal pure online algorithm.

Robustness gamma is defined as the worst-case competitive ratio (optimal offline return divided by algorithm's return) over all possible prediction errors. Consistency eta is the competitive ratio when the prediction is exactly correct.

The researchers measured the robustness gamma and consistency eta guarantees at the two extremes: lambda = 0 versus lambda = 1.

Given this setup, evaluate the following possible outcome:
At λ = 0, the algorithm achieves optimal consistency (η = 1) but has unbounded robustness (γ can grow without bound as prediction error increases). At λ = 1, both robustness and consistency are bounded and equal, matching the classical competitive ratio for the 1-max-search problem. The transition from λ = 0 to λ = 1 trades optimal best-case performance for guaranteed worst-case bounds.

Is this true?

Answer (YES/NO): NO